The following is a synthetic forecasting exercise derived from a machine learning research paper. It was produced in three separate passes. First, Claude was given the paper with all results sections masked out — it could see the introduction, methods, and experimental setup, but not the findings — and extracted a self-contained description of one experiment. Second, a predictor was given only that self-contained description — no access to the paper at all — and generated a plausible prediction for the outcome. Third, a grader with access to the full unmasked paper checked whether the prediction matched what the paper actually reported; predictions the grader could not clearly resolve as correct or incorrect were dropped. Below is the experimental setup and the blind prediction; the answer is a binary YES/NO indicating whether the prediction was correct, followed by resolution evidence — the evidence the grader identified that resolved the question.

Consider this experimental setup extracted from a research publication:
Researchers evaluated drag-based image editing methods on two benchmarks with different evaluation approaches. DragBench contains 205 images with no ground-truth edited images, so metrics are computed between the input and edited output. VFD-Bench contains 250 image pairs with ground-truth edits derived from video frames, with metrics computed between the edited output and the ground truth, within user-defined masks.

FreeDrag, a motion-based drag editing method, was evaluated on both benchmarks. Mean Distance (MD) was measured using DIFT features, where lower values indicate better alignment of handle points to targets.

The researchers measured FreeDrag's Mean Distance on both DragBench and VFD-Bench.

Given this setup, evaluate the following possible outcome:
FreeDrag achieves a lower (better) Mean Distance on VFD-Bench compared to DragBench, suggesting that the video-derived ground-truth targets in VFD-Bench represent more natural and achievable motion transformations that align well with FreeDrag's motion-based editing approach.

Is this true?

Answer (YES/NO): NO